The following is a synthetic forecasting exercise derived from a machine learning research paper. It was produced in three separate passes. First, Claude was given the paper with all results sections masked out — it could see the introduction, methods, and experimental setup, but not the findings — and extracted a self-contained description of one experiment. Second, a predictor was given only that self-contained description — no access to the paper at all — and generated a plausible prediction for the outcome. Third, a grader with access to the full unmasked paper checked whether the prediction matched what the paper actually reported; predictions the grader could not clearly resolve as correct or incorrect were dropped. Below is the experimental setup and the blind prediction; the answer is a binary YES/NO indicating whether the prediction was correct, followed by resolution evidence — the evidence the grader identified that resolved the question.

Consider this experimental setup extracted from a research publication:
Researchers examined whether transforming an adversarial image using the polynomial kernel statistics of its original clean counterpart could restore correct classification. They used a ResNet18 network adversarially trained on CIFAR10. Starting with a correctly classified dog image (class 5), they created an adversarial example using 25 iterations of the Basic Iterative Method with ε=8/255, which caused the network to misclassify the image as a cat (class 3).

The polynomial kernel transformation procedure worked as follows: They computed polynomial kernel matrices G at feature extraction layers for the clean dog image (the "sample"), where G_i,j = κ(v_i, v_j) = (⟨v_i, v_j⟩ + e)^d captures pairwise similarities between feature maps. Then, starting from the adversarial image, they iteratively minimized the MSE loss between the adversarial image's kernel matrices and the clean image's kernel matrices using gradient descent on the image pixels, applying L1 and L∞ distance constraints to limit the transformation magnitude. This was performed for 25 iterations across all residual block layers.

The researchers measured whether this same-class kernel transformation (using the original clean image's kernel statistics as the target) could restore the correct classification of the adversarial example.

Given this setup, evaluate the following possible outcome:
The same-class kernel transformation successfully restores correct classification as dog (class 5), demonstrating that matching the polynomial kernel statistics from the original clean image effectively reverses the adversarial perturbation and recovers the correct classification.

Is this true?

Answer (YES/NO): YES